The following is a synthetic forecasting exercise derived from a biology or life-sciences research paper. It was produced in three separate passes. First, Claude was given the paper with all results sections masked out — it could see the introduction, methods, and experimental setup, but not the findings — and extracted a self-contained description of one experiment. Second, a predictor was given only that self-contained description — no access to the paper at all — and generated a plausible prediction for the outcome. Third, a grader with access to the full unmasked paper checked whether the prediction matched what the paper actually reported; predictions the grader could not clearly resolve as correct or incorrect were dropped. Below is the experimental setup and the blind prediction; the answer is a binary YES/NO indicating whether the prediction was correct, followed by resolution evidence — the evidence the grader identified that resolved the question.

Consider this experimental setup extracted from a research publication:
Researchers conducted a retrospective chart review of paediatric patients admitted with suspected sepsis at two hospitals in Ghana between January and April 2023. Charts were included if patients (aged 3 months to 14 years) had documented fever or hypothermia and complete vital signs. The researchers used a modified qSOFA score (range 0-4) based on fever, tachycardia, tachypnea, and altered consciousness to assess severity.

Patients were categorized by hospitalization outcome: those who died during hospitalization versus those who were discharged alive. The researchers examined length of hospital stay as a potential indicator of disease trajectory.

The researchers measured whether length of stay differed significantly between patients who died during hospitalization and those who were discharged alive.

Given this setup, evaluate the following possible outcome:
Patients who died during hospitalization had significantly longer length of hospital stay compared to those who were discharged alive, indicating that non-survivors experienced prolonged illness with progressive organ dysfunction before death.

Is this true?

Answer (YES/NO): NO